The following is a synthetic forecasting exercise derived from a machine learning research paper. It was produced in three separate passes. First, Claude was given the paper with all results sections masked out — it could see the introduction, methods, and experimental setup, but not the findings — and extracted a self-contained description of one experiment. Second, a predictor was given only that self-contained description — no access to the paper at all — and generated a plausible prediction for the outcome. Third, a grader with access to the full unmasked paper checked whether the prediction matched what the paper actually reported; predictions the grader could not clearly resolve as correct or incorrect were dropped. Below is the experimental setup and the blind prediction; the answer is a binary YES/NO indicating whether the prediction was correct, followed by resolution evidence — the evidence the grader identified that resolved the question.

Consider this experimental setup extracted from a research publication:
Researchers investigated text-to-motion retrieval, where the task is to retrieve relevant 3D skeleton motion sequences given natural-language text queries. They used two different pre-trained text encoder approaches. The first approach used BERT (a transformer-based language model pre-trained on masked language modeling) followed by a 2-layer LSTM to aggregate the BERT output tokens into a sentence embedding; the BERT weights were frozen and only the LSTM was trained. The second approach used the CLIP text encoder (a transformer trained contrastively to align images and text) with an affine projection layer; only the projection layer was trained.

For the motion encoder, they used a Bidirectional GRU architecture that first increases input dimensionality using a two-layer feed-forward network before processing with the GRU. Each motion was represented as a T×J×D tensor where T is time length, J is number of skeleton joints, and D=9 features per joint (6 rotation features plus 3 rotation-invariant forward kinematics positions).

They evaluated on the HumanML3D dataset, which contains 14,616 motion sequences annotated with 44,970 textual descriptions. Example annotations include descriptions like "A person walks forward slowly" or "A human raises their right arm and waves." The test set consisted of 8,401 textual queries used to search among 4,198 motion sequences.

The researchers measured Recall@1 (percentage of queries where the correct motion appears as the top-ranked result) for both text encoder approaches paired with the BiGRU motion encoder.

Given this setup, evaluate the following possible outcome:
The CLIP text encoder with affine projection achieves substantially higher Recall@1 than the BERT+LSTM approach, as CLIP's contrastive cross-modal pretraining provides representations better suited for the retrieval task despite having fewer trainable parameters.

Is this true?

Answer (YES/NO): NO